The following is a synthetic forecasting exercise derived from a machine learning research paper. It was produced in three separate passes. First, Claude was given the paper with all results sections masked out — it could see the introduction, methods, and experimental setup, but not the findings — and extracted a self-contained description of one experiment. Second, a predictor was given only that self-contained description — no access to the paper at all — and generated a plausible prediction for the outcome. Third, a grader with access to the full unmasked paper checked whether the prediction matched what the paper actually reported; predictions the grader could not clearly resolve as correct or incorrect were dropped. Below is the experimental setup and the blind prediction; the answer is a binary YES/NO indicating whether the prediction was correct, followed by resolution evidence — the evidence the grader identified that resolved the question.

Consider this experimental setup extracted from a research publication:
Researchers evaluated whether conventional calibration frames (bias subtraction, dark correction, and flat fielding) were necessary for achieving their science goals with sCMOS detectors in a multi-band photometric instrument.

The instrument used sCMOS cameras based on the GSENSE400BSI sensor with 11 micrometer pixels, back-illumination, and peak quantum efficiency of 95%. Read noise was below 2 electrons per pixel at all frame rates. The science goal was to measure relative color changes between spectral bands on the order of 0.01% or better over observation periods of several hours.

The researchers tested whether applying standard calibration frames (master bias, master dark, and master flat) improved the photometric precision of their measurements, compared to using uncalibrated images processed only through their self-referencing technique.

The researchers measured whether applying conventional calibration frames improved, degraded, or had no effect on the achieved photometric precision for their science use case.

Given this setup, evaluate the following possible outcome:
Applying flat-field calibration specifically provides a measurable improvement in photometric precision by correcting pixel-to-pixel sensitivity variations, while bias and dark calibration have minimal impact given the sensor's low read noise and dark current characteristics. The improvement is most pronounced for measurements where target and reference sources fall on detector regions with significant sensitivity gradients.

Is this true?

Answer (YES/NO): NO